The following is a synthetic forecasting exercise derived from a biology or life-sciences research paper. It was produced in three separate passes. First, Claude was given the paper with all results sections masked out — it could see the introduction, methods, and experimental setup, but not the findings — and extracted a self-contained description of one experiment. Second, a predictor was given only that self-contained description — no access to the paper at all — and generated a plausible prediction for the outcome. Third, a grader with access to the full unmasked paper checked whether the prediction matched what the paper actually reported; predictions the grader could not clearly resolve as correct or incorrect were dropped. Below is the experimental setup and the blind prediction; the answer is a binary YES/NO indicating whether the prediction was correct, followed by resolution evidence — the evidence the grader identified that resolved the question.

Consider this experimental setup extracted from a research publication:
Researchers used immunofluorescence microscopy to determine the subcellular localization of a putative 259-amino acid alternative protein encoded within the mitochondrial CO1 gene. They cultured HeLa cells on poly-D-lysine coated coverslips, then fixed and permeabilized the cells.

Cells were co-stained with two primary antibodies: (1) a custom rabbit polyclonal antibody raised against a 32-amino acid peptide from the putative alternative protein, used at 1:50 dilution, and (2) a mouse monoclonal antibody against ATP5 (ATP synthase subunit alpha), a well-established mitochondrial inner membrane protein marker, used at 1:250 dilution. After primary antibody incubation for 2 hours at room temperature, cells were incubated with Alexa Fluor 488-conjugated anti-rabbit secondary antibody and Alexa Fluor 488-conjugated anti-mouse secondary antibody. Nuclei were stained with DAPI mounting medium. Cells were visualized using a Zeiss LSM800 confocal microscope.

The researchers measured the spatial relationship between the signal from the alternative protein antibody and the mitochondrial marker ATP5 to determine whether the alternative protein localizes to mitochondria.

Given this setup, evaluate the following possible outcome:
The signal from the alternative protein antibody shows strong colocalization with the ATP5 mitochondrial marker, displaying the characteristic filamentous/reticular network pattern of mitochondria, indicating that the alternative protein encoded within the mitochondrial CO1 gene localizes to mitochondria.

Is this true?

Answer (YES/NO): NO